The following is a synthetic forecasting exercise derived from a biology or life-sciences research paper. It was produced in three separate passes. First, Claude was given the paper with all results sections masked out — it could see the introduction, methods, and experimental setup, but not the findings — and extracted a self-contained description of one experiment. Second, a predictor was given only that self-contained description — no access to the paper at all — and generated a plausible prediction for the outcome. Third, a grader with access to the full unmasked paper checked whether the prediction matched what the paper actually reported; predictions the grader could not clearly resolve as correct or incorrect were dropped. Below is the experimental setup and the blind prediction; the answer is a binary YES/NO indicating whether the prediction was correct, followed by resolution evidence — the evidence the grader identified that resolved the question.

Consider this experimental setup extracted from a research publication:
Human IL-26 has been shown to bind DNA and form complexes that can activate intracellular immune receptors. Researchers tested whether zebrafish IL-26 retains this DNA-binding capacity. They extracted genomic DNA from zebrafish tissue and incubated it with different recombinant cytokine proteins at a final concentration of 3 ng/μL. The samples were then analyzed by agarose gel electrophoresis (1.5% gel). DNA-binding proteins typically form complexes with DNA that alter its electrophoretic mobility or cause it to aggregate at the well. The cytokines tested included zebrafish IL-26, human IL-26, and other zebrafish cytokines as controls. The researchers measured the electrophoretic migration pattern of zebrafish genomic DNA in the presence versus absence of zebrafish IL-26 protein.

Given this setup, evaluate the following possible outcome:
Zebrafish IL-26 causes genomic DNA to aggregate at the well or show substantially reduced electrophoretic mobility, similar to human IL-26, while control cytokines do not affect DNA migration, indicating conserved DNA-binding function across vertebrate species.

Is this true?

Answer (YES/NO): NO